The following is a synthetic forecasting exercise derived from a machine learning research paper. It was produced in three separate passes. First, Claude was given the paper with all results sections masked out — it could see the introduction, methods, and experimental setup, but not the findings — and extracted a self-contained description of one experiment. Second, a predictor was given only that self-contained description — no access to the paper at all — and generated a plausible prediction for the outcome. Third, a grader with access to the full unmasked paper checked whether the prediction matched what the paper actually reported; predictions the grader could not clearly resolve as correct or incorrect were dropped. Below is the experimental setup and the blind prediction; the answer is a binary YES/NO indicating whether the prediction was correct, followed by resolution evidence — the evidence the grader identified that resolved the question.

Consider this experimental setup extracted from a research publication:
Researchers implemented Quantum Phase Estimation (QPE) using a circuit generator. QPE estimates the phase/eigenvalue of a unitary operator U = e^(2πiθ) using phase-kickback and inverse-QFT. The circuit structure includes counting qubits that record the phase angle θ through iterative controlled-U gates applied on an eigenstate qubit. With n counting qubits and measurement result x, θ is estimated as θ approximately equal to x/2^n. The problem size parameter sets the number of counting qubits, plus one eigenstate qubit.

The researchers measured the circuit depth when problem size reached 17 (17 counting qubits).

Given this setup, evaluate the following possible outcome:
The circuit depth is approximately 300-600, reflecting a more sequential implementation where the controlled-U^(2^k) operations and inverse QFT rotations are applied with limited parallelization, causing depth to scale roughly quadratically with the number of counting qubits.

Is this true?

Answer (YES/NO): NO